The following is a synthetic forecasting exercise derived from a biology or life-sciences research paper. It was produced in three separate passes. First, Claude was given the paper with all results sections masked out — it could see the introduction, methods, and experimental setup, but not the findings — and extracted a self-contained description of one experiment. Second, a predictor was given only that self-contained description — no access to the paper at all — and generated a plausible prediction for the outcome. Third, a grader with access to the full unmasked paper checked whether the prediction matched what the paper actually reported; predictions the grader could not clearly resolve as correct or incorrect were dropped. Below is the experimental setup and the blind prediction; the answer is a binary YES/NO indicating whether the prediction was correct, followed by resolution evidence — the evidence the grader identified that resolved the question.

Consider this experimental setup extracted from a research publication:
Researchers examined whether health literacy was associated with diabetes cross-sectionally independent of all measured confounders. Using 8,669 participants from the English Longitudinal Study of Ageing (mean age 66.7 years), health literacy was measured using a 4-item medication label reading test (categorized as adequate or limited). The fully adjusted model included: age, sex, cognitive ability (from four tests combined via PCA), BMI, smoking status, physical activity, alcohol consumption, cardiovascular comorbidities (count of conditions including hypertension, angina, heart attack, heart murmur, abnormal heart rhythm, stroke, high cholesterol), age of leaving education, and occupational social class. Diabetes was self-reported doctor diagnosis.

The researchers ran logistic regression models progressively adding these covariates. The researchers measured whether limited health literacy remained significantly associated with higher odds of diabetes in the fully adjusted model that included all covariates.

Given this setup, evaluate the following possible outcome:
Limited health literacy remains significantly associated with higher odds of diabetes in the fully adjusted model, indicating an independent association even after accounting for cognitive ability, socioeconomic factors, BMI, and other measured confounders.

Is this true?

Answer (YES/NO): NO